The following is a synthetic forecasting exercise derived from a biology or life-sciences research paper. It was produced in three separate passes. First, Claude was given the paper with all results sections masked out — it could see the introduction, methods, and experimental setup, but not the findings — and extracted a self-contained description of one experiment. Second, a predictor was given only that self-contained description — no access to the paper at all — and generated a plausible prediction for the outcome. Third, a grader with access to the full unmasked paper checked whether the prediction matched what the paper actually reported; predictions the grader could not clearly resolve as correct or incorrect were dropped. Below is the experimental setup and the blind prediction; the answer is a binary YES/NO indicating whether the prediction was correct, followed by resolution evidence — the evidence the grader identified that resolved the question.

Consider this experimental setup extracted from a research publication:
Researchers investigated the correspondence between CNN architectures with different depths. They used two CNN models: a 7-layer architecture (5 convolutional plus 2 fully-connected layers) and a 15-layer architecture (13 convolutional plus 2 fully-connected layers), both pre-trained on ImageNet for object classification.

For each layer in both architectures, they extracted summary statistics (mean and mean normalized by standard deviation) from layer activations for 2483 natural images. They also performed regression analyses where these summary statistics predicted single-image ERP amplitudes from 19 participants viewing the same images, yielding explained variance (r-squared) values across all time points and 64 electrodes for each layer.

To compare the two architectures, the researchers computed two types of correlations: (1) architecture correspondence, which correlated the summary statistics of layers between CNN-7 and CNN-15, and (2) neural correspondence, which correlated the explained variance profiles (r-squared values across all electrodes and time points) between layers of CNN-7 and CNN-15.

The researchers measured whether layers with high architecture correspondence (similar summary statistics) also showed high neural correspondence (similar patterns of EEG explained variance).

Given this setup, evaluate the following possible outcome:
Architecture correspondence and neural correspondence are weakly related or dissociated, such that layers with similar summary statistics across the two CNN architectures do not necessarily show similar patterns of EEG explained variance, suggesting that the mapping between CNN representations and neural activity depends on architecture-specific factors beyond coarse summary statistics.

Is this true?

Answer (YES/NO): YES